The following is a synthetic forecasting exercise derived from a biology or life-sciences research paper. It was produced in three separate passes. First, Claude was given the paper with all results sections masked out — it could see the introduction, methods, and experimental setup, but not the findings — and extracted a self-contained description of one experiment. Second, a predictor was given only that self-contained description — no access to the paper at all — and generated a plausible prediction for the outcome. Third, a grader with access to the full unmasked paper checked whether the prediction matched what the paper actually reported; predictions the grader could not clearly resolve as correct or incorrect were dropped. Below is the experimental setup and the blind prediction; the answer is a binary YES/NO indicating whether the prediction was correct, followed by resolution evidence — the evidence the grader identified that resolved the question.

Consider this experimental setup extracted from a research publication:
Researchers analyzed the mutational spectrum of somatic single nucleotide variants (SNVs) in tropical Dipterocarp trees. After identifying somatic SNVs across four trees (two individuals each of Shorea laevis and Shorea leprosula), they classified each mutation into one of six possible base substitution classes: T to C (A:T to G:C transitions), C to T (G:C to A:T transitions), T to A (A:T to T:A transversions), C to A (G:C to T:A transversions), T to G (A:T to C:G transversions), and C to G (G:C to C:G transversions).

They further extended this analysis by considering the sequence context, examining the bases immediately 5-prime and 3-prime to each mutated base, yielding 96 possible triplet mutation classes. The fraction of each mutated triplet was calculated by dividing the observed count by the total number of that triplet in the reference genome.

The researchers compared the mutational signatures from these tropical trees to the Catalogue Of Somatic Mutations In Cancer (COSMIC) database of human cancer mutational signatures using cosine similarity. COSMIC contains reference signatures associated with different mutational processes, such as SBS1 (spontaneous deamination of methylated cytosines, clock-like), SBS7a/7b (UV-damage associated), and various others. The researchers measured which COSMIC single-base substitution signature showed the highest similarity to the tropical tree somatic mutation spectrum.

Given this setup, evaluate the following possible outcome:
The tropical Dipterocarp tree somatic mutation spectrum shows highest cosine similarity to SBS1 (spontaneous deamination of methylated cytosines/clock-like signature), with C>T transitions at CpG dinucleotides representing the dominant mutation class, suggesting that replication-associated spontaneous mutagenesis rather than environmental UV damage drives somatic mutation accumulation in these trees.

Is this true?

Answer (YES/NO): NO